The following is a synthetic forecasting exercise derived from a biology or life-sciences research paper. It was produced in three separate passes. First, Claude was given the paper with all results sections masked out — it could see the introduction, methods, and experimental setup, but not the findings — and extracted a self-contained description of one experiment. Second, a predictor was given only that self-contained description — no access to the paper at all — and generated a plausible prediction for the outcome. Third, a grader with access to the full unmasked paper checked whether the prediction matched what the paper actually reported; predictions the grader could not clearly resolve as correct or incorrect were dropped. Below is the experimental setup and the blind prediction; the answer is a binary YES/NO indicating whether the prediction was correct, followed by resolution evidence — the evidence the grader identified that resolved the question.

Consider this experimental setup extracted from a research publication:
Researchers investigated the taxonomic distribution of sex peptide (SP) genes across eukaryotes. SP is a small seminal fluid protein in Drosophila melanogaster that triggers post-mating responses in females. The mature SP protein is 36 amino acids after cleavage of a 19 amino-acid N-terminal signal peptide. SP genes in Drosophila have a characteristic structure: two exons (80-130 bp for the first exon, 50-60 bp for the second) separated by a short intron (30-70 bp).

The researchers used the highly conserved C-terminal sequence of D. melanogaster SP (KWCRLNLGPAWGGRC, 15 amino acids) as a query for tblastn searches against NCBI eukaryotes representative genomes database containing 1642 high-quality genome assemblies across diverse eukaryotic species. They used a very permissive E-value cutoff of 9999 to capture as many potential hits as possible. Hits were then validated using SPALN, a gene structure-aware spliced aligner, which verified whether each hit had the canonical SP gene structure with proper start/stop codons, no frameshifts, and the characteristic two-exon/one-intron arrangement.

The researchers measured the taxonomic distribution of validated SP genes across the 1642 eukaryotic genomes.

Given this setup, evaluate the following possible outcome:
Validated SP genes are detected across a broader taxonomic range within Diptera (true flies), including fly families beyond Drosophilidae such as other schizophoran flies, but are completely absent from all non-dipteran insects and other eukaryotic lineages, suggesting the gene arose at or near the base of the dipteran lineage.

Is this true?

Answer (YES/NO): NO